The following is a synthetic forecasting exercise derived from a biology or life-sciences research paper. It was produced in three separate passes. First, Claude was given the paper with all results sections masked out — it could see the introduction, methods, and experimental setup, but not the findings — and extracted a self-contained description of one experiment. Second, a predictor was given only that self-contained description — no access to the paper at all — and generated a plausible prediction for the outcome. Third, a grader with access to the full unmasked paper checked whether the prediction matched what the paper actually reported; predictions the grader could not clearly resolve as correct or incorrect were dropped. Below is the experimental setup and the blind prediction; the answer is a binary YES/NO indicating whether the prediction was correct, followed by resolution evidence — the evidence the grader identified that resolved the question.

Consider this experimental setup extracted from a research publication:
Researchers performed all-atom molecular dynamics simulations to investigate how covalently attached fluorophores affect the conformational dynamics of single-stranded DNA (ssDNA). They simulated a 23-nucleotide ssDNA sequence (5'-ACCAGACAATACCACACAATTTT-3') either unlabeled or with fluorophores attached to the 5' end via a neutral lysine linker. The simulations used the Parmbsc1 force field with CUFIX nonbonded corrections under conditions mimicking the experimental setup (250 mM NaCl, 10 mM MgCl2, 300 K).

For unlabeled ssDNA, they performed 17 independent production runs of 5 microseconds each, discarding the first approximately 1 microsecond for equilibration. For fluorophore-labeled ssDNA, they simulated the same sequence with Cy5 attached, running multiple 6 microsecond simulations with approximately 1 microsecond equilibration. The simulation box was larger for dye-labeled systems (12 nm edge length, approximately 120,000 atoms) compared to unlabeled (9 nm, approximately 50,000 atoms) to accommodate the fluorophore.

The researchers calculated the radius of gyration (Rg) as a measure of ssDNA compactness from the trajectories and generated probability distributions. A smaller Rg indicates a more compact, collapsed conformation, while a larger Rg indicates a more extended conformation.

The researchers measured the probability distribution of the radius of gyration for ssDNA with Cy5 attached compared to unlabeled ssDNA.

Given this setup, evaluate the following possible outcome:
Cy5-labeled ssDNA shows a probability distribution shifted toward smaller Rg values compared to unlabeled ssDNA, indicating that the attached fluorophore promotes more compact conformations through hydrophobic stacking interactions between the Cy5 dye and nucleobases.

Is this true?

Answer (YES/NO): YES